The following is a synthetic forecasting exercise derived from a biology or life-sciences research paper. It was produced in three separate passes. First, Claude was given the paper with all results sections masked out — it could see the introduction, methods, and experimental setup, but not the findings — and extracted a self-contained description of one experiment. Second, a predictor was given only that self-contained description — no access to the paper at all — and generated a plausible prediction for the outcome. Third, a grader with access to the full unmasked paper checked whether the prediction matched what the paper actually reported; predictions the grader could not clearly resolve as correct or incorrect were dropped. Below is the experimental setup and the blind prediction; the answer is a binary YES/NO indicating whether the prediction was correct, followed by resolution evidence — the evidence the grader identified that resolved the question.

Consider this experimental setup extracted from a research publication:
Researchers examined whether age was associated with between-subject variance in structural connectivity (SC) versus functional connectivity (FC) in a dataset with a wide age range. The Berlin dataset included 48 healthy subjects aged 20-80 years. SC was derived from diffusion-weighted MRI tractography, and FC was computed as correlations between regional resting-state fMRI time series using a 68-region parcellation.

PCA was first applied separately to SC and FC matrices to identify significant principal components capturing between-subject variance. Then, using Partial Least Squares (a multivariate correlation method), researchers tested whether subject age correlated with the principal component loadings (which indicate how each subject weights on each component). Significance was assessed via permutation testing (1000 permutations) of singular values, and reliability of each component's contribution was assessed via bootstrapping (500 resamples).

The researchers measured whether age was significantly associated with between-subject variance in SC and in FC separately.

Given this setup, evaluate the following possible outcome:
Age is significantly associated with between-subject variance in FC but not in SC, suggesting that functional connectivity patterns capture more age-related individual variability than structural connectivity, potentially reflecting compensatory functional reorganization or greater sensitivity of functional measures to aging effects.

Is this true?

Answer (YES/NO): YES